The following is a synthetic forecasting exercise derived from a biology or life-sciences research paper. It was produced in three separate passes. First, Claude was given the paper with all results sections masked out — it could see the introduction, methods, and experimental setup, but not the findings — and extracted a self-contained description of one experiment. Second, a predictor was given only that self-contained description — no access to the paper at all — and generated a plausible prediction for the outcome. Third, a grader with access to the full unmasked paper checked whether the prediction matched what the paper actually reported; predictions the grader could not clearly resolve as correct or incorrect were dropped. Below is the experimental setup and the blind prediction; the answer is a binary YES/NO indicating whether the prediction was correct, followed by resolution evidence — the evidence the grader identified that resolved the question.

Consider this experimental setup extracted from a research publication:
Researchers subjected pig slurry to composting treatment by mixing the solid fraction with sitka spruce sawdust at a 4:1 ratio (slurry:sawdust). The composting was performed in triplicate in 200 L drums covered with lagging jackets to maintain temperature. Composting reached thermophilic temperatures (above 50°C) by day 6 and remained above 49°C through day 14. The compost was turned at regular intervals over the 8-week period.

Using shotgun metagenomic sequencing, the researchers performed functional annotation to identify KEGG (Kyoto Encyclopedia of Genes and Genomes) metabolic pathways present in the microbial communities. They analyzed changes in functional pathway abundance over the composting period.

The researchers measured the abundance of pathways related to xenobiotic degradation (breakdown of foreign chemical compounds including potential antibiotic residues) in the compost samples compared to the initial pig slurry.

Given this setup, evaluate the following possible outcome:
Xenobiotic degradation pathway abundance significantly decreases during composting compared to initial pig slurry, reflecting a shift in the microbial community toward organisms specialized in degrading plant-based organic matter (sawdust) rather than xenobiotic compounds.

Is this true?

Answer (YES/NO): NO